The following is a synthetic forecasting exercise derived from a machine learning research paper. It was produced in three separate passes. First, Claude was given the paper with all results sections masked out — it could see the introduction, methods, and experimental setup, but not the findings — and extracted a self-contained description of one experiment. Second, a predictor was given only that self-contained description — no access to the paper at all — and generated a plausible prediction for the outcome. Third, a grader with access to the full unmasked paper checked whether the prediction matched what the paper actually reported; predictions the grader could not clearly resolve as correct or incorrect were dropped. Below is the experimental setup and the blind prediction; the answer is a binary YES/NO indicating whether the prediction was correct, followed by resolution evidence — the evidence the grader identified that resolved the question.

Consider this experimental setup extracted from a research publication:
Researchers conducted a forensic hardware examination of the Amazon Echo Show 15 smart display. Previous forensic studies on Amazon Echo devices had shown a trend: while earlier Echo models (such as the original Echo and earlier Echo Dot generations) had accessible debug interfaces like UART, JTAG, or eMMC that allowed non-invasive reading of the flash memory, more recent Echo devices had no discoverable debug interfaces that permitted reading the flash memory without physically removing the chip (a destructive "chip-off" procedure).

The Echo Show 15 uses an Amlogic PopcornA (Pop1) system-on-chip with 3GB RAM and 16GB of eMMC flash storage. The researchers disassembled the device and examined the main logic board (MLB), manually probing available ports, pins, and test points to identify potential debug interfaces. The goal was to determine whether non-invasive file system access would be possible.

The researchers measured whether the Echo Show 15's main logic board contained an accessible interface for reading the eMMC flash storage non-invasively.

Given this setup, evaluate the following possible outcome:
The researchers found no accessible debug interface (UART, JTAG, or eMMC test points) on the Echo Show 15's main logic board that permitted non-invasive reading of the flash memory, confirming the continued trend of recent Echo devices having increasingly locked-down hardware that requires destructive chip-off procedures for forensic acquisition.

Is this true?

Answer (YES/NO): NO